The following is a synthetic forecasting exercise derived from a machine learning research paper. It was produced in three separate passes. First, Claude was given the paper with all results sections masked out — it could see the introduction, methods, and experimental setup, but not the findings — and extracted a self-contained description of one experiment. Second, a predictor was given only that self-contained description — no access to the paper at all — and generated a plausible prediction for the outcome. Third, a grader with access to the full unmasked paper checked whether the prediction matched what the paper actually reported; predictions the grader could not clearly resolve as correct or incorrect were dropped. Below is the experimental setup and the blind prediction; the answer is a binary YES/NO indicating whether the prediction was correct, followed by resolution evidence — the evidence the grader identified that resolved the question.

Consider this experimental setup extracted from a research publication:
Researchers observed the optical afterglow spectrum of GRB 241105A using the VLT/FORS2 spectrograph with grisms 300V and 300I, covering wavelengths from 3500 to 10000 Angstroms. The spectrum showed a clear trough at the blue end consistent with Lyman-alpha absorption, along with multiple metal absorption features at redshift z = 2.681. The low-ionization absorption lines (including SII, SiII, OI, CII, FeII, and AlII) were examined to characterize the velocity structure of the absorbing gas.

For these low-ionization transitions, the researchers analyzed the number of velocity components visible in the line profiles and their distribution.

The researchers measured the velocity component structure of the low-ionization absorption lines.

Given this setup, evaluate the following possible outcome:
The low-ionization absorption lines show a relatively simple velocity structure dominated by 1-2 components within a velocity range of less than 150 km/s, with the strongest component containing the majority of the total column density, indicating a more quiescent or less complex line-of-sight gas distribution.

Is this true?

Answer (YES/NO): YES